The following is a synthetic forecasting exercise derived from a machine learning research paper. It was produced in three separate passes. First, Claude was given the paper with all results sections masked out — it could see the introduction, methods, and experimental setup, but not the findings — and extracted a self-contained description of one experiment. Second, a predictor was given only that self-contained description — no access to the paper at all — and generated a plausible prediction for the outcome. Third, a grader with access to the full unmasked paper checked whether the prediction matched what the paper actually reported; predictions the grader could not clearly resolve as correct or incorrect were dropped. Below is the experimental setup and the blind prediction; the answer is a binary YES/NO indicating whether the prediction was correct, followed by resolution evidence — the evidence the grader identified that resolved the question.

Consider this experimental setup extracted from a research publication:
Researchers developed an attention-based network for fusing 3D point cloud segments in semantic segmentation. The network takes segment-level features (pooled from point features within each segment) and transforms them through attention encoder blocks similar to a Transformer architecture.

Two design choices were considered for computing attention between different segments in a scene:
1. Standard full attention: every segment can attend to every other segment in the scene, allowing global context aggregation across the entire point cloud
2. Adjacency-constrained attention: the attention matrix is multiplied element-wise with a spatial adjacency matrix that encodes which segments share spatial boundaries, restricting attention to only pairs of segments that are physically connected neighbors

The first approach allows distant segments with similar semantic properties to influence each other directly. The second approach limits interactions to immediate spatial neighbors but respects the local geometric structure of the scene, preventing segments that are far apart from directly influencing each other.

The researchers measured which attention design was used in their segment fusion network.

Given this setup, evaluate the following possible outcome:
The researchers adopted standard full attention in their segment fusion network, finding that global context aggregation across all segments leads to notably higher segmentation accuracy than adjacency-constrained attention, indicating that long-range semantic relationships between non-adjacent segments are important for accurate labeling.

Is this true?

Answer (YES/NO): NO